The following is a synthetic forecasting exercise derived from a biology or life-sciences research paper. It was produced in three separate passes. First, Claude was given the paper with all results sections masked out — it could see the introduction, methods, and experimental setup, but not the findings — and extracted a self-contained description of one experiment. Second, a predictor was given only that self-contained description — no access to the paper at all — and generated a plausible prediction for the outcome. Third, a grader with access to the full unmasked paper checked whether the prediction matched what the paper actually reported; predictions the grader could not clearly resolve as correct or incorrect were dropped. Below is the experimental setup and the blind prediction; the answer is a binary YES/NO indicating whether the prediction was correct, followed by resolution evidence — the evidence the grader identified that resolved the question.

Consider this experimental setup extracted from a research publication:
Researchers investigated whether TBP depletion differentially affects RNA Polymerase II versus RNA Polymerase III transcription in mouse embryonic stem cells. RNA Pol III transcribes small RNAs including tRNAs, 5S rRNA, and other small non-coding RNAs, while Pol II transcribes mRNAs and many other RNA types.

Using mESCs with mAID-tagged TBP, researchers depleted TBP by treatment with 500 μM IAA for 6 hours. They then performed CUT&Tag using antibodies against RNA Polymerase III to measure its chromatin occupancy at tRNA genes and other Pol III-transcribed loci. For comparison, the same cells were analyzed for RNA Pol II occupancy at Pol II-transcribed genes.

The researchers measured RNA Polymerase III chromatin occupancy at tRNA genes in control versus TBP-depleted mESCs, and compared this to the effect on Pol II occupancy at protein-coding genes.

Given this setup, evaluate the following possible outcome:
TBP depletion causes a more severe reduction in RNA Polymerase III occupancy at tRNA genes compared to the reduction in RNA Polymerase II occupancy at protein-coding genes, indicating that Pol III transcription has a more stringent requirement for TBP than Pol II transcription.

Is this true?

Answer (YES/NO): YES